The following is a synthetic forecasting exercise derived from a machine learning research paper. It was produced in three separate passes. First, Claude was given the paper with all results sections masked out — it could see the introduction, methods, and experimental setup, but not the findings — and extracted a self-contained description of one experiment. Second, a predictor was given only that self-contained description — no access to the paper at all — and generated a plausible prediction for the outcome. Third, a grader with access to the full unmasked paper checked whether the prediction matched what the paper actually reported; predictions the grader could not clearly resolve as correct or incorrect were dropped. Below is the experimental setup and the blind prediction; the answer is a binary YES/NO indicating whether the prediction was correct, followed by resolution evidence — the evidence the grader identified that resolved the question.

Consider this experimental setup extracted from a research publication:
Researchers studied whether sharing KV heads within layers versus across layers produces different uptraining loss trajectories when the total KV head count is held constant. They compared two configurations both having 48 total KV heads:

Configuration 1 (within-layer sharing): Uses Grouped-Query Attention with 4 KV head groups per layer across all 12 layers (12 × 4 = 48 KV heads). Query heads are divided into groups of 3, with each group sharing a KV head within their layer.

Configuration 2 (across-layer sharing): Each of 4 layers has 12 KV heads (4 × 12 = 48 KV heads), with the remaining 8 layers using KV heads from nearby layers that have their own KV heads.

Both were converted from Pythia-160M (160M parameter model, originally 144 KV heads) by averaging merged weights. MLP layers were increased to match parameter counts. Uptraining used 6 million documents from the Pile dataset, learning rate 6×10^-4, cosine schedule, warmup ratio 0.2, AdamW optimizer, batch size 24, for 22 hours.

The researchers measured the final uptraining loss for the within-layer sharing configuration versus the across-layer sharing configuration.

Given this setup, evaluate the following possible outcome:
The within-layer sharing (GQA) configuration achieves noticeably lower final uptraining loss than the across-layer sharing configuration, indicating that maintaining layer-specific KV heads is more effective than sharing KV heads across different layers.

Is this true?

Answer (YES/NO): YES